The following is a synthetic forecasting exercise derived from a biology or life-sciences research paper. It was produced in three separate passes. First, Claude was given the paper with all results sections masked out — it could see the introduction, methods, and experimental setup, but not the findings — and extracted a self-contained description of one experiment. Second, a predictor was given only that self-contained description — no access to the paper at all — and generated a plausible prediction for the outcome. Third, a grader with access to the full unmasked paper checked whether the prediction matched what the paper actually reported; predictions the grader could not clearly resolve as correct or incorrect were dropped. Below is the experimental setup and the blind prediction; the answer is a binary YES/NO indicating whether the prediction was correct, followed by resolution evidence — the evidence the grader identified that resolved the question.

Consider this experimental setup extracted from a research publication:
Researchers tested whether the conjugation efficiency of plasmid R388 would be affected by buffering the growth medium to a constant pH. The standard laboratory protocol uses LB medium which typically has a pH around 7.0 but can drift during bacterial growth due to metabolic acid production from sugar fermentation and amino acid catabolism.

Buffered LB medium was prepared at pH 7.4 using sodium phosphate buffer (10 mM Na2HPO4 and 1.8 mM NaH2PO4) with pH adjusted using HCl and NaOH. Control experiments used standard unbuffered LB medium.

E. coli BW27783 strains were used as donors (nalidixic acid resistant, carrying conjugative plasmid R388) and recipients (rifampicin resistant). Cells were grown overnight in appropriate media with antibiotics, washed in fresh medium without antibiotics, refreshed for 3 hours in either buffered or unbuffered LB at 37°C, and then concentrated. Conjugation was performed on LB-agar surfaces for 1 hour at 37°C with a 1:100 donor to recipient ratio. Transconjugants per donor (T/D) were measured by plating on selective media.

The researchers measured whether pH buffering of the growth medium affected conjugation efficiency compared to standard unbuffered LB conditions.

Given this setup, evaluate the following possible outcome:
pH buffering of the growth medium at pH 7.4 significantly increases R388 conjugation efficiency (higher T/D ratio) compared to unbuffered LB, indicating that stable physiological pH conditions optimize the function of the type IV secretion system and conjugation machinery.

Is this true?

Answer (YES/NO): NO